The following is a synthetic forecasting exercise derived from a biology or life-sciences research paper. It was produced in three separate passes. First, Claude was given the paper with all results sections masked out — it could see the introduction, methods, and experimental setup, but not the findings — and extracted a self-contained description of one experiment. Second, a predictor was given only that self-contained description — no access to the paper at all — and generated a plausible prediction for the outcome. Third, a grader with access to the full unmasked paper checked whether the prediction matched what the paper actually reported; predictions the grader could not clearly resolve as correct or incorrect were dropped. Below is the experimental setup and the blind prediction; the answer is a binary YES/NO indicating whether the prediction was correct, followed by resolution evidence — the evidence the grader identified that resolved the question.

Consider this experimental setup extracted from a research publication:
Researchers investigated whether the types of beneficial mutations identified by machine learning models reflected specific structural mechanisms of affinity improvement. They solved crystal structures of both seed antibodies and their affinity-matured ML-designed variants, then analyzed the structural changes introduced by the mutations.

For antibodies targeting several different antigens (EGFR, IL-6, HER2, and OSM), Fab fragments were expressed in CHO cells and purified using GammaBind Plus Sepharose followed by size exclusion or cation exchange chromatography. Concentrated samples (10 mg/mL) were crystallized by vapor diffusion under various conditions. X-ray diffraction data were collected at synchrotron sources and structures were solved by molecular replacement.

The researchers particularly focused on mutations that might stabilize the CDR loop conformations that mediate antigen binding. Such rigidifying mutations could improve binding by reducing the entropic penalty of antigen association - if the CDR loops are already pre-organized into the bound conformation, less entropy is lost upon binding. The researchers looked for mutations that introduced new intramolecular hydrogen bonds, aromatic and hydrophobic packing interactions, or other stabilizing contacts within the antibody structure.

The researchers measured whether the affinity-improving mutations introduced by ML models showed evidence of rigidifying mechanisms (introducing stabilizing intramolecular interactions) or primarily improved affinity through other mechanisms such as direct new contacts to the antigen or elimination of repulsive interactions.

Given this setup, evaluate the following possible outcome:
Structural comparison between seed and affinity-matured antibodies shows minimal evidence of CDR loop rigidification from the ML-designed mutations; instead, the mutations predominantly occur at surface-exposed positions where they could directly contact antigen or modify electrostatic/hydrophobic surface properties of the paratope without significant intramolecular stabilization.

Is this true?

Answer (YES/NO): NO